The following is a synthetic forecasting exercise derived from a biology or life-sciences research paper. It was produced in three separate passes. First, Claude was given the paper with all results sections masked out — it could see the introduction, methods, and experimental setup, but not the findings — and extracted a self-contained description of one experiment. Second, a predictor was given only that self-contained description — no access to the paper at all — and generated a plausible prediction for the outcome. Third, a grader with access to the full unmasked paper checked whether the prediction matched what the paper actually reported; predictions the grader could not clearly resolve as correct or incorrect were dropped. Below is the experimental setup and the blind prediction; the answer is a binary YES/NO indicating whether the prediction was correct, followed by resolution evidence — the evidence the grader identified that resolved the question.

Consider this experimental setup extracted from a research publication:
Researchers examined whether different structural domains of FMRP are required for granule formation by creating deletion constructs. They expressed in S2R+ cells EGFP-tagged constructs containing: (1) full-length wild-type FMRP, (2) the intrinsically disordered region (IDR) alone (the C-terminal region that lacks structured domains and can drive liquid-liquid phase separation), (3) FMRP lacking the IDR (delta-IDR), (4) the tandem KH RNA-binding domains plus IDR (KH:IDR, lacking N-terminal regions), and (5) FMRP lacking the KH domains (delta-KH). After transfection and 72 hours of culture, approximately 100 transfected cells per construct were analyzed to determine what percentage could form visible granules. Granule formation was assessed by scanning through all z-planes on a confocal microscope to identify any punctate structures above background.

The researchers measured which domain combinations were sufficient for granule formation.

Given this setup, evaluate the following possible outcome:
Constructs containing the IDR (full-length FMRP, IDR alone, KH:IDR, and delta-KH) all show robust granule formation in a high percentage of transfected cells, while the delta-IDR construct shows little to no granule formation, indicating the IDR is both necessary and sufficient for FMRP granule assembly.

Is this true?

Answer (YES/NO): NO